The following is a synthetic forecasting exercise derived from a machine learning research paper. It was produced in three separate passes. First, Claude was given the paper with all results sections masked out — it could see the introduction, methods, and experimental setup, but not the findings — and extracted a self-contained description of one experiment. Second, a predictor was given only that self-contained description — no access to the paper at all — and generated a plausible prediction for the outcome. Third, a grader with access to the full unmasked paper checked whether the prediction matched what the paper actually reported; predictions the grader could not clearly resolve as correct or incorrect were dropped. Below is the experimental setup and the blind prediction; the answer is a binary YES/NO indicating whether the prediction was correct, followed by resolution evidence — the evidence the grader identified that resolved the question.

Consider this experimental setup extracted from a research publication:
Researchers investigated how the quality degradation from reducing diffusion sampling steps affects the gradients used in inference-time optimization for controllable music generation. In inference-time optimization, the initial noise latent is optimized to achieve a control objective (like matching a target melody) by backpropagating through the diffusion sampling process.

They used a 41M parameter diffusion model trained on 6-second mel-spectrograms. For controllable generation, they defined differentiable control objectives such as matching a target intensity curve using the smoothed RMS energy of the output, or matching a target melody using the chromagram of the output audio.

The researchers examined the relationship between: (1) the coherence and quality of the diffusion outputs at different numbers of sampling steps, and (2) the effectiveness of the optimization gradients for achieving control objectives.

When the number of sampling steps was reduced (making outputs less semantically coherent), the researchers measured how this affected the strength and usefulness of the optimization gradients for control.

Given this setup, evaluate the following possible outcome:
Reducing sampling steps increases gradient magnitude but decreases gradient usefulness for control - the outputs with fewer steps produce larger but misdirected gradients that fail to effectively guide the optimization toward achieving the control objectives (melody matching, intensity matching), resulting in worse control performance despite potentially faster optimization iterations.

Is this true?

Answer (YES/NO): NO